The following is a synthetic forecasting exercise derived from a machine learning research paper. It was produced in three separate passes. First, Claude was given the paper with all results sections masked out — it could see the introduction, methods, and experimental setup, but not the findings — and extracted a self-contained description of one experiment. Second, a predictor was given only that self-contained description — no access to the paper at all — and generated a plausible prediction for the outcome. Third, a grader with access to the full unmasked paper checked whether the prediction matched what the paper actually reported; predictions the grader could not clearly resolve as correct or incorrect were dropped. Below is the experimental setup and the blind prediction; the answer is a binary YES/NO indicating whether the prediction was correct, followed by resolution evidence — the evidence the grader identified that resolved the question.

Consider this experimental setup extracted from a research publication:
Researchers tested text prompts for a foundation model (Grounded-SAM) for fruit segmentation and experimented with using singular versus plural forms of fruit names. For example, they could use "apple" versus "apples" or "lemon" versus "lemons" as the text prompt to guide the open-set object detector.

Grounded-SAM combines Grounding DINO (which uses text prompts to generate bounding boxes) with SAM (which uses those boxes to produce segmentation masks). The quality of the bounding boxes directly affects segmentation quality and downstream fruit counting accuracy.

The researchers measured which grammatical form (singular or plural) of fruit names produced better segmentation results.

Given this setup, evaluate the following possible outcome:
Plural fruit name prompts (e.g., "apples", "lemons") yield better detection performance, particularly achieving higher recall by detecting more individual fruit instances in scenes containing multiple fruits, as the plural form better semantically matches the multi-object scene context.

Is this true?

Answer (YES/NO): NO